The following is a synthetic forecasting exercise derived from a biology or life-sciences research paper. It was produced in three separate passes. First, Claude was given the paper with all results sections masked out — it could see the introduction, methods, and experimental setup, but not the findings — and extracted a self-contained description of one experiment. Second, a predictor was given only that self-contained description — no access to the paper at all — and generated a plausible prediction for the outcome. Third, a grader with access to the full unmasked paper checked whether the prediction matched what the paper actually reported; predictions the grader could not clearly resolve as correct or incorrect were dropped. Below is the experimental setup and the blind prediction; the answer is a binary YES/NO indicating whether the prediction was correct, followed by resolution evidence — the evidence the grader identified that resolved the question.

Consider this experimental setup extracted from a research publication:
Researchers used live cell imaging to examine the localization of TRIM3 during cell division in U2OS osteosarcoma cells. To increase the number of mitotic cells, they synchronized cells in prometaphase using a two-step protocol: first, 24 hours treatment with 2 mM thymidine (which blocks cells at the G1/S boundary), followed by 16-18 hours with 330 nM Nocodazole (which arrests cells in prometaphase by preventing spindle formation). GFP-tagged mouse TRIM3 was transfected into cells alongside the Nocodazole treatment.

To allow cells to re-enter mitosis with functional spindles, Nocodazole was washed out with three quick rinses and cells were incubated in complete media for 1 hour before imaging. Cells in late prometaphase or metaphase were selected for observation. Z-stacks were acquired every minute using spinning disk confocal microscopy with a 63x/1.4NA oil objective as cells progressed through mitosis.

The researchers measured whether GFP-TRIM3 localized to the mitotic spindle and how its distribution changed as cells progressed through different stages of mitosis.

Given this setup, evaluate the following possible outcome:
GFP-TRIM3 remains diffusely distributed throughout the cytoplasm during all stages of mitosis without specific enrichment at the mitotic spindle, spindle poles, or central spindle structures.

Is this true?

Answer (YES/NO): NO